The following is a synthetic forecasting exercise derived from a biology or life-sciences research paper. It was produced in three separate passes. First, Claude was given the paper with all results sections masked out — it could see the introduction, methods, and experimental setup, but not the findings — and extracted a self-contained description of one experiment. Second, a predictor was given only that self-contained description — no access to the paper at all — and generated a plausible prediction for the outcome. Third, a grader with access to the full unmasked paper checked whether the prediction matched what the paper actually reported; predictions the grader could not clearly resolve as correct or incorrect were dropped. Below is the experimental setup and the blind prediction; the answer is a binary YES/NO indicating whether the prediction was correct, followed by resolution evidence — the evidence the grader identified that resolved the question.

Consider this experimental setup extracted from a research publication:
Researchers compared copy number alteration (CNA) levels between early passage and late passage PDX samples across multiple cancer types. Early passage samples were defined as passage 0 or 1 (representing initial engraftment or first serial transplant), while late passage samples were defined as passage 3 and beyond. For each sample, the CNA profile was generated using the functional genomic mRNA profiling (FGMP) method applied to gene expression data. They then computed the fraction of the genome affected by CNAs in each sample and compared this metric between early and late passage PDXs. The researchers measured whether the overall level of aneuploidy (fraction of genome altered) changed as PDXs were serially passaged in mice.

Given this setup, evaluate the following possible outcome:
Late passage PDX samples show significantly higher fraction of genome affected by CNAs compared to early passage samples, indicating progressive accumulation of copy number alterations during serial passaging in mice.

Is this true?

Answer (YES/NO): NO